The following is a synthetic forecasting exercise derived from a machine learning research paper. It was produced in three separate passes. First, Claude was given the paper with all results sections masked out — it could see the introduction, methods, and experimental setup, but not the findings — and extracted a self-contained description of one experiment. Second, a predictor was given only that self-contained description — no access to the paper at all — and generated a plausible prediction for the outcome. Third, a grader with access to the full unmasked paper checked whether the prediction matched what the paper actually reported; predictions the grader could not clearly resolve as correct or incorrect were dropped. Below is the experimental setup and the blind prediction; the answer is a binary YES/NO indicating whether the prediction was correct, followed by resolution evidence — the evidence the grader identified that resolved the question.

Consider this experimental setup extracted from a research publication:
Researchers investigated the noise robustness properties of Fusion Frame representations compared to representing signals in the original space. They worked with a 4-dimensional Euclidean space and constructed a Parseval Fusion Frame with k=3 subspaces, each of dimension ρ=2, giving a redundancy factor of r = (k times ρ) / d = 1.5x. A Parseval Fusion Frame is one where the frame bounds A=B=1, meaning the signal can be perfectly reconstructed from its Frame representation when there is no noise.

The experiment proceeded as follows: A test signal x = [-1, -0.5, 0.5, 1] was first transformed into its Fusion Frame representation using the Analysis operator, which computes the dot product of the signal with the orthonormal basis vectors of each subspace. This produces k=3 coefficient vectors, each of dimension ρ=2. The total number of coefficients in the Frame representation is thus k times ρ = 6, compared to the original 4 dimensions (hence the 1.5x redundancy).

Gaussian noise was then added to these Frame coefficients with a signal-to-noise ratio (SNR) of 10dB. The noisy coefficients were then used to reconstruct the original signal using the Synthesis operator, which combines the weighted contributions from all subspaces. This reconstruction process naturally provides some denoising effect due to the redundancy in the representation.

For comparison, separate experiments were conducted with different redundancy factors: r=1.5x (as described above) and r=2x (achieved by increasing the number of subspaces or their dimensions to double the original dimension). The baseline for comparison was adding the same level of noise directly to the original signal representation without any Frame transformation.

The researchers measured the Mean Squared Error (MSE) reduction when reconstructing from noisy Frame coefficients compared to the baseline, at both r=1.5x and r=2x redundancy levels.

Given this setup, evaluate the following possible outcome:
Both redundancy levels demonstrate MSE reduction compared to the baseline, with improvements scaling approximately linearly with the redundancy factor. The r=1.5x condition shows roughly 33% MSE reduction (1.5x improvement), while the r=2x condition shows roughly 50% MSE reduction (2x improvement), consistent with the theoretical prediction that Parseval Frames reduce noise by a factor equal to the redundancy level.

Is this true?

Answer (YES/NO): YES